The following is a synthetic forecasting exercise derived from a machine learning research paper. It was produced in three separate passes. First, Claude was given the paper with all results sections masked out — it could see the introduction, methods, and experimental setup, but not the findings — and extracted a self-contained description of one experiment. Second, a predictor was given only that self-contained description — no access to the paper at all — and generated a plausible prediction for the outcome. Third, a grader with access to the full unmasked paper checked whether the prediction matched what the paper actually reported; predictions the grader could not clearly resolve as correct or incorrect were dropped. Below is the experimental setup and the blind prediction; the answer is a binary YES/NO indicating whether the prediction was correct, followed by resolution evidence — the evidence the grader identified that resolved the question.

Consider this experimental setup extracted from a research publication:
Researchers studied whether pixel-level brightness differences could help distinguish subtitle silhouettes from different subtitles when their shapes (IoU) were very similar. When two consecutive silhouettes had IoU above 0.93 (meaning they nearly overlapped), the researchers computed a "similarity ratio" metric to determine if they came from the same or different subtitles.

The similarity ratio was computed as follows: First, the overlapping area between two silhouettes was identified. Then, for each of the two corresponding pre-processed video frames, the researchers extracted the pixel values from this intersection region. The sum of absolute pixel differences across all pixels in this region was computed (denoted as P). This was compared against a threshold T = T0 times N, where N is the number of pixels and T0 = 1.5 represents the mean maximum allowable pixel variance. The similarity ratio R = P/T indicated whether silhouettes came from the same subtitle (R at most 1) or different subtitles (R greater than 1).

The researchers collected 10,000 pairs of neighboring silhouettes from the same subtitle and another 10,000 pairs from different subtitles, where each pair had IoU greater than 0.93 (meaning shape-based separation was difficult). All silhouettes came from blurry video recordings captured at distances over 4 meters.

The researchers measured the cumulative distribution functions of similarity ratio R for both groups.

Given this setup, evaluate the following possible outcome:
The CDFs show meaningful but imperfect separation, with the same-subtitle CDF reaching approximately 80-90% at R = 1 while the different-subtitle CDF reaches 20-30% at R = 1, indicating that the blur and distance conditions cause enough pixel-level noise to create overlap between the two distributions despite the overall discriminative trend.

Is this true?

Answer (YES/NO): NO